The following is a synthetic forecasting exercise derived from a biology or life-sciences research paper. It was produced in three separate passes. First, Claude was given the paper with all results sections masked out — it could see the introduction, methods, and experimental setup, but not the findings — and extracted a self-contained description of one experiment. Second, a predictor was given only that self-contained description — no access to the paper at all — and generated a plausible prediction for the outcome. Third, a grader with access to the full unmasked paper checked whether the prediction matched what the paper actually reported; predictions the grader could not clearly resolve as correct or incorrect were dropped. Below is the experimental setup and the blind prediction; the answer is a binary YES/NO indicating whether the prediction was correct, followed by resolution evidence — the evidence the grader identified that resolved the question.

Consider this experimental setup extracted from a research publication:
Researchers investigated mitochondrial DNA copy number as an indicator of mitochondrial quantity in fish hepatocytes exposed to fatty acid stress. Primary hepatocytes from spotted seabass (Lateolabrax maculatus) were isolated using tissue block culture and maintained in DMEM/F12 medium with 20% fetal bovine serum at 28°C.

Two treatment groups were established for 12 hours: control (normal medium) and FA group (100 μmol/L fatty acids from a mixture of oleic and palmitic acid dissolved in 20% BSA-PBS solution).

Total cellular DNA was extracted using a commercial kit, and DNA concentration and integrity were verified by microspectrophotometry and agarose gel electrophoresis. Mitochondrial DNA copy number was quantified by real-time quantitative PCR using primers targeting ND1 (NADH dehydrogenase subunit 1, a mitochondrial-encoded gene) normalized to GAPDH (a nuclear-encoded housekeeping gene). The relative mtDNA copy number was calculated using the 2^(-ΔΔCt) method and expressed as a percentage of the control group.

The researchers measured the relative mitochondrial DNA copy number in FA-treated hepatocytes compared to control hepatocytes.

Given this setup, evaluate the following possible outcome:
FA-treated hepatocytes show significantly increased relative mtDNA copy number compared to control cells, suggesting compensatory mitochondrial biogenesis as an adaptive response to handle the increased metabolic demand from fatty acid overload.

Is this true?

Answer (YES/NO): NO